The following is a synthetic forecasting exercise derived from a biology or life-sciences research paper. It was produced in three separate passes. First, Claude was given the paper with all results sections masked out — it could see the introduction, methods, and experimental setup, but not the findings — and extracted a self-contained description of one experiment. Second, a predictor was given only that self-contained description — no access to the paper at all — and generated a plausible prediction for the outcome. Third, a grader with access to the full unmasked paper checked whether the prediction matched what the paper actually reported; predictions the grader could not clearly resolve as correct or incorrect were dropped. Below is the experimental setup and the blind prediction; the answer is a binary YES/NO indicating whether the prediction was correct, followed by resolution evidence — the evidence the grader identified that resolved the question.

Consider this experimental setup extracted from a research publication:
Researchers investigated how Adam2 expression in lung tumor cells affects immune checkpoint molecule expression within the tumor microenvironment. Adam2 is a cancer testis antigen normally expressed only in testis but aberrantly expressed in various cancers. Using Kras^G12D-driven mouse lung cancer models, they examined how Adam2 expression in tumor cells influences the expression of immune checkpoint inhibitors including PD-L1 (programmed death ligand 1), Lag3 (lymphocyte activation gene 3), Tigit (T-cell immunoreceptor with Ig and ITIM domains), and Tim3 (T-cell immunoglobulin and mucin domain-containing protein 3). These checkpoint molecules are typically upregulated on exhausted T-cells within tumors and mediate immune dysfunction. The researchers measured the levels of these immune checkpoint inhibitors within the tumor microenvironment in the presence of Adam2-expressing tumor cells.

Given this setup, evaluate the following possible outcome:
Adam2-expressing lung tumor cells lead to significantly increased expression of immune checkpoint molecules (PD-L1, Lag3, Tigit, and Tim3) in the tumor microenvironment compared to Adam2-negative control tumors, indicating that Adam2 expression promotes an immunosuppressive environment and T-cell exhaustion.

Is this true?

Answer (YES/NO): NO